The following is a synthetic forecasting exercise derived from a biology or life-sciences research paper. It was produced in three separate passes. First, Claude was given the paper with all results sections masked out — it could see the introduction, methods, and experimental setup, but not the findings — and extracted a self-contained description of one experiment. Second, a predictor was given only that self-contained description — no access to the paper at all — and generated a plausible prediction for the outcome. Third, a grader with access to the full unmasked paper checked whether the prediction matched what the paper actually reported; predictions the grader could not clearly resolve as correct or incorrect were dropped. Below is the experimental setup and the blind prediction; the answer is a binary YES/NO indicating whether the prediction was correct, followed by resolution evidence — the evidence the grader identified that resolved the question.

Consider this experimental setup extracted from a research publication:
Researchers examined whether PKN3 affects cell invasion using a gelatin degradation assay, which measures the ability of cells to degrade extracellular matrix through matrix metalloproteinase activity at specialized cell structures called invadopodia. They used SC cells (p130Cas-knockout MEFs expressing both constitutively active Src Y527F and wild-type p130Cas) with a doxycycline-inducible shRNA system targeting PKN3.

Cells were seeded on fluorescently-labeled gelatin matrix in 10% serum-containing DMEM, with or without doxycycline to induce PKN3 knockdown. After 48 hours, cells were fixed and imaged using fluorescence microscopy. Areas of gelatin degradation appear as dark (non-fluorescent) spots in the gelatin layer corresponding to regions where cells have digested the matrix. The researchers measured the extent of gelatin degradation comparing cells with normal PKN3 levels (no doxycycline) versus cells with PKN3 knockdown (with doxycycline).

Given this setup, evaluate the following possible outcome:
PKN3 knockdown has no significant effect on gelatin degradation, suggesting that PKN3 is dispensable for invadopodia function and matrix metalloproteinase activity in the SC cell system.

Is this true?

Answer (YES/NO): YES